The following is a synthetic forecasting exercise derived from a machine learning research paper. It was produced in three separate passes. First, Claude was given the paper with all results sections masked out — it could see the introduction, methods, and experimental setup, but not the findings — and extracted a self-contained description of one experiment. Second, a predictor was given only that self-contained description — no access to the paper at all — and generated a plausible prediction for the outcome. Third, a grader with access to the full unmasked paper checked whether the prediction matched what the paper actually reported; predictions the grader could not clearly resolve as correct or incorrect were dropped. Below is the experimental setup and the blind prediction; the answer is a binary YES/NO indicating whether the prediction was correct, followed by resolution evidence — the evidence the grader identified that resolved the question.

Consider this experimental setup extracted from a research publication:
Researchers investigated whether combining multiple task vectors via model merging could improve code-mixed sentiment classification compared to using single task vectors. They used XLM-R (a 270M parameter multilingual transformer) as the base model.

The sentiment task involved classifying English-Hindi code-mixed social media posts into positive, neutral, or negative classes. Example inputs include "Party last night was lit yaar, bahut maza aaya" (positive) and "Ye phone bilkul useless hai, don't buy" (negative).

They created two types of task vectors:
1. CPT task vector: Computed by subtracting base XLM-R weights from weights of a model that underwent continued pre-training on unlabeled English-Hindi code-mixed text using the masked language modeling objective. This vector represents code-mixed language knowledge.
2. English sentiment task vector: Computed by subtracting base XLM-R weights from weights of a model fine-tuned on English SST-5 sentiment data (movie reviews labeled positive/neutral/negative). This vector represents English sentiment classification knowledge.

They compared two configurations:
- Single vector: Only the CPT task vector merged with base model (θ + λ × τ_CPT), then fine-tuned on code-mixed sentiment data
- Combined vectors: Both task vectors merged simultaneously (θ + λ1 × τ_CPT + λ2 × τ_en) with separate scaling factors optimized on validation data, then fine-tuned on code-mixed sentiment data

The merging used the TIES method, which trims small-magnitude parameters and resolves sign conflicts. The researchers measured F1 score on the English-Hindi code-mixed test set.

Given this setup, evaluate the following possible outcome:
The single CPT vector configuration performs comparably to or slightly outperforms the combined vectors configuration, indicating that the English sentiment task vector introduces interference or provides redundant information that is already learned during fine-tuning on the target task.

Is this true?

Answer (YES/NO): YES